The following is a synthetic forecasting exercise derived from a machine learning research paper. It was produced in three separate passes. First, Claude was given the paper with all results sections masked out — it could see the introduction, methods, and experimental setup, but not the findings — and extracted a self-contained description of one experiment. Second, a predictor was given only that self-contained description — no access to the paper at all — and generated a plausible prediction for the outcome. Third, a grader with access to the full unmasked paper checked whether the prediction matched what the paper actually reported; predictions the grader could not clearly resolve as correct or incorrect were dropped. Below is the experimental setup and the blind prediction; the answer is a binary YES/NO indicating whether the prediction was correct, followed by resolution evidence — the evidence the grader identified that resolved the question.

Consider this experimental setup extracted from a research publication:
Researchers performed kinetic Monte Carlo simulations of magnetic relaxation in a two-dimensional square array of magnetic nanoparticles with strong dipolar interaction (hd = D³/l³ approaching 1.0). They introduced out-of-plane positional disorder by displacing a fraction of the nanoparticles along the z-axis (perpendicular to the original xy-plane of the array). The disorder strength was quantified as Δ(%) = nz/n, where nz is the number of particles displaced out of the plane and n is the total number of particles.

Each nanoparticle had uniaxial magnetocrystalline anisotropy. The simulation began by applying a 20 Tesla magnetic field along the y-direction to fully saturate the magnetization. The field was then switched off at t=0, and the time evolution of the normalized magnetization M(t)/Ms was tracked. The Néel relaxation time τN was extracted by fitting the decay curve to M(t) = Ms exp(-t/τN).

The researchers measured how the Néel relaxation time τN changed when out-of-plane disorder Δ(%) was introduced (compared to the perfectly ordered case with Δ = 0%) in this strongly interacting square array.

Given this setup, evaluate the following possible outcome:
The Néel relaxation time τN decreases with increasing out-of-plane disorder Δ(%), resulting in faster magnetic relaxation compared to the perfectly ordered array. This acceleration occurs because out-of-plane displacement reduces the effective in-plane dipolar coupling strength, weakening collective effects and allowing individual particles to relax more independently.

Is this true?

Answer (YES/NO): NO